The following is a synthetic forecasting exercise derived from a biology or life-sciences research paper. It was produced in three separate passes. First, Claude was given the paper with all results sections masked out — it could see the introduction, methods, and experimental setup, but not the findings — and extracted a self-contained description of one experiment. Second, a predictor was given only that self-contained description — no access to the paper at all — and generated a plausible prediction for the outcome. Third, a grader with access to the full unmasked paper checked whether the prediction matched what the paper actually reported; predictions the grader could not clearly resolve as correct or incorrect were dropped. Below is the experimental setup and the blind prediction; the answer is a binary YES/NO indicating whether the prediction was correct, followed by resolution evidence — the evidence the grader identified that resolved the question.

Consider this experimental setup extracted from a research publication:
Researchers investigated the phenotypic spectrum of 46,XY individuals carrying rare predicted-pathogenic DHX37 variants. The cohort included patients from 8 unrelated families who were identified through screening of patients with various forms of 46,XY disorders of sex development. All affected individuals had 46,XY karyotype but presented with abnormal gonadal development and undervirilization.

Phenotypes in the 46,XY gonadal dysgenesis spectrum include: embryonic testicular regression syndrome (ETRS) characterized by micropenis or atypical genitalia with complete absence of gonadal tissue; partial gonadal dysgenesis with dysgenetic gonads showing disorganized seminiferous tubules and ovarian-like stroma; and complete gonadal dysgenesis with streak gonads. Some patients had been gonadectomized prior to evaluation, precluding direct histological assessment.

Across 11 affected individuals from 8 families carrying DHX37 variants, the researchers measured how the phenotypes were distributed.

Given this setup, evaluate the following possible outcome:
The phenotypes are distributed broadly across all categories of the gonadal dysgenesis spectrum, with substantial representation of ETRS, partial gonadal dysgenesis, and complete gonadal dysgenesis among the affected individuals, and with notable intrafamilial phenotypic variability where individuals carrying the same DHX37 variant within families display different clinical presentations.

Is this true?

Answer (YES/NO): NO